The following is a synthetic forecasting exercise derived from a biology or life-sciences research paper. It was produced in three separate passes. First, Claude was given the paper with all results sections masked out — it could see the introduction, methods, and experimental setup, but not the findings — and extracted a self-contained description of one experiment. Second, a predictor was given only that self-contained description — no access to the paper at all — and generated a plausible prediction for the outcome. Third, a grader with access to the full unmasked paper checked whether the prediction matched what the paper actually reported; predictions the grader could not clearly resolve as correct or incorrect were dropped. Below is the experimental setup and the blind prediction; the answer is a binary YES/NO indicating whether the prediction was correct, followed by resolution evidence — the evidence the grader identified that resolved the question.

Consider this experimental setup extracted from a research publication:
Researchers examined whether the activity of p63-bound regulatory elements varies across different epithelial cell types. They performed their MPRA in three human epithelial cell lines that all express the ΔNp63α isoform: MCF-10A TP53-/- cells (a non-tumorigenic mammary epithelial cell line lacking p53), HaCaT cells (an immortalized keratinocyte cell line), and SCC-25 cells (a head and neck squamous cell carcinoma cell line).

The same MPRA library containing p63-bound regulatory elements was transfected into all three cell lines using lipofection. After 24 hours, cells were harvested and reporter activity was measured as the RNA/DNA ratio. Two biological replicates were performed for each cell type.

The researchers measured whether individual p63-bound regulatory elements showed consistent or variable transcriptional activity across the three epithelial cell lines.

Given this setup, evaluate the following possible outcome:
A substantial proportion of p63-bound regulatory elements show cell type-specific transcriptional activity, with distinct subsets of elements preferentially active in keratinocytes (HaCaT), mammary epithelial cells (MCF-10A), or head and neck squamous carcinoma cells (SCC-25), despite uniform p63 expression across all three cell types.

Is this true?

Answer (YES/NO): NO